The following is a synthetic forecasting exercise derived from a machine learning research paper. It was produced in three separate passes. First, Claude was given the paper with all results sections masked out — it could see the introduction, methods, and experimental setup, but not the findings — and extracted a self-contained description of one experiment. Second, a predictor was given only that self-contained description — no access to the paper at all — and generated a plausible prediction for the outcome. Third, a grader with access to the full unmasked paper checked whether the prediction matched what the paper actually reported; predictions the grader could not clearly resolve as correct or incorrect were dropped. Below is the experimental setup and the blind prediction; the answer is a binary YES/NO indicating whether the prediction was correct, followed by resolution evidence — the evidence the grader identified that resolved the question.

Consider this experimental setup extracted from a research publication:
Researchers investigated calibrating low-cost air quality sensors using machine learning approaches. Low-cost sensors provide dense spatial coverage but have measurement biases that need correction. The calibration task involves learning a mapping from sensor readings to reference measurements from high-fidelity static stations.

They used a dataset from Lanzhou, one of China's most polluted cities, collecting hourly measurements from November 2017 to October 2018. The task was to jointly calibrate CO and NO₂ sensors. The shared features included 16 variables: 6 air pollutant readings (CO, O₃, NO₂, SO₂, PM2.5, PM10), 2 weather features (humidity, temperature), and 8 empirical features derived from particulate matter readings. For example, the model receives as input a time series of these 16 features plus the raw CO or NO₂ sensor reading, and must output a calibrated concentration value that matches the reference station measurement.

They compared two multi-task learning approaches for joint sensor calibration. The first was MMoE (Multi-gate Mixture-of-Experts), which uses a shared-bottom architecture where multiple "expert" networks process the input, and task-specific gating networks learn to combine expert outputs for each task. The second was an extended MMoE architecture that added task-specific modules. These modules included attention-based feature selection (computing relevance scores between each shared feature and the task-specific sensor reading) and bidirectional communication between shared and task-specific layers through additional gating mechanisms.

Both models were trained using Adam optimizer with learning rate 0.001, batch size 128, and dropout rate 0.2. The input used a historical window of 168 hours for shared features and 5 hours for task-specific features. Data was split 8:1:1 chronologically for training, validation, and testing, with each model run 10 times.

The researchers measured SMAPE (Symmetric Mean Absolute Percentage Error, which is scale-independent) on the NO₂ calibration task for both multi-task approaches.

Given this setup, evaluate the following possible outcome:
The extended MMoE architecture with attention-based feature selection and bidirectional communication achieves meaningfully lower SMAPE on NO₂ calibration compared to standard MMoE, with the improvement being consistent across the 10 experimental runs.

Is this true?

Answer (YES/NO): NO